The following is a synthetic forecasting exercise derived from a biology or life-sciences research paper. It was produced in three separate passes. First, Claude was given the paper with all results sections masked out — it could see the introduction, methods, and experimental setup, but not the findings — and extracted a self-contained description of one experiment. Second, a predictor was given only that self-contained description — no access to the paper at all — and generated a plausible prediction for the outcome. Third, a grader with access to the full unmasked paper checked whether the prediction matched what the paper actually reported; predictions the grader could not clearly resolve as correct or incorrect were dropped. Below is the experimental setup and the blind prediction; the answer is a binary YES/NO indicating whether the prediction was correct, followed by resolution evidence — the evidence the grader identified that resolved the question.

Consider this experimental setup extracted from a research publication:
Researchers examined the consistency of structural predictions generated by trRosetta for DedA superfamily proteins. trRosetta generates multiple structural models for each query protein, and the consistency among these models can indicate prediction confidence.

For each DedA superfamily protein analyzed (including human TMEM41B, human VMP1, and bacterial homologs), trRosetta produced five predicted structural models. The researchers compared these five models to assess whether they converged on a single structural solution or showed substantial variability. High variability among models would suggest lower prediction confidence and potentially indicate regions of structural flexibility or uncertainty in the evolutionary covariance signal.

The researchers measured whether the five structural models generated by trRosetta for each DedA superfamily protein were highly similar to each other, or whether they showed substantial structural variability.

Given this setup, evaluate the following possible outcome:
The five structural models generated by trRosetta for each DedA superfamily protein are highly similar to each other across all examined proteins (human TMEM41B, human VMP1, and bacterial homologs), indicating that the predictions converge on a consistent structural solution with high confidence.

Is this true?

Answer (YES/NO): NO